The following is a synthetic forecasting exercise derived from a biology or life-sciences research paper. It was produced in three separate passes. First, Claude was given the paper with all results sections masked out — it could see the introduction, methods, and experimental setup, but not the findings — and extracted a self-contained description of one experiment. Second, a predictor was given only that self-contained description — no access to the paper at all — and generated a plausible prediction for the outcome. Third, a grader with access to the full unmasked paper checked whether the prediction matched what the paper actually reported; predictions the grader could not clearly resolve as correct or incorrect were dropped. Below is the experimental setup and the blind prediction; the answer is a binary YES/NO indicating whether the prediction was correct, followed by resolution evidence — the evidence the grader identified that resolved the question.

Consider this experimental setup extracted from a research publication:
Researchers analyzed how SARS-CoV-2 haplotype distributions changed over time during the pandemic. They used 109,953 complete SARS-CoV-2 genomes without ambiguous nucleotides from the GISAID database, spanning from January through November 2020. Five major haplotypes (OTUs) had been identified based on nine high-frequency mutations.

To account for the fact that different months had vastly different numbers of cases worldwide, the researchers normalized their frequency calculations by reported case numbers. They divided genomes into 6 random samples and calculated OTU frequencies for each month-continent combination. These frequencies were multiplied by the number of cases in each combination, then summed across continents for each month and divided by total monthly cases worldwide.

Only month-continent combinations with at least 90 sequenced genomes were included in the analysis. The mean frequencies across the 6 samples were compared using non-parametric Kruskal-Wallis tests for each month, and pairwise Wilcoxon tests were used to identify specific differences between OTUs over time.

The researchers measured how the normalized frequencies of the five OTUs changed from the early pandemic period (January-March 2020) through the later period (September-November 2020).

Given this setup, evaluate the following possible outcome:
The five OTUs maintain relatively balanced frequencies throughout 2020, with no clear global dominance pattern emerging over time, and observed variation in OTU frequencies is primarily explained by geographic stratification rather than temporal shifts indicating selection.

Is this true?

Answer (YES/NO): NO